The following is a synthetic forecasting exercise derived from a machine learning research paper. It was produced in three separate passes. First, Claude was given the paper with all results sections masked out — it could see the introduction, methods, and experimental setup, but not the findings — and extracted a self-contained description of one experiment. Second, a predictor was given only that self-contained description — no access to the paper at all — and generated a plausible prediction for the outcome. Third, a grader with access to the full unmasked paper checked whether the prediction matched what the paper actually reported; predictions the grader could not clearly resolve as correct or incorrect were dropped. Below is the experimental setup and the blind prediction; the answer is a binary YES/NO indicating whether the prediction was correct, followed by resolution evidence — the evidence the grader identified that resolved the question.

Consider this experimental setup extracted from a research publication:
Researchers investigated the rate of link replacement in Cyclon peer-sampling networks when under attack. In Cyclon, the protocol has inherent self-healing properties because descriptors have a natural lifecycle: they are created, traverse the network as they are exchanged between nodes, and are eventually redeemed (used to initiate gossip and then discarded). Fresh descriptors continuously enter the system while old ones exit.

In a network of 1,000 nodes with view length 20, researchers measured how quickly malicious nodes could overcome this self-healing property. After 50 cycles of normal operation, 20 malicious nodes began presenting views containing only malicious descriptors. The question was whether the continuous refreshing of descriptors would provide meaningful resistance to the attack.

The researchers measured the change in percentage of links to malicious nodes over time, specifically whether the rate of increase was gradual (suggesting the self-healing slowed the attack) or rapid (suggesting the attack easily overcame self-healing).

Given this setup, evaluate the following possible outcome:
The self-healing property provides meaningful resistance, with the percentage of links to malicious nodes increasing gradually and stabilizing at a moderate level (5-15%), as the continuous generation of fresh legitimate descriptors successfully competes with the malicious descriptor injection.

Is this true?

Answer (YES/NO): NO